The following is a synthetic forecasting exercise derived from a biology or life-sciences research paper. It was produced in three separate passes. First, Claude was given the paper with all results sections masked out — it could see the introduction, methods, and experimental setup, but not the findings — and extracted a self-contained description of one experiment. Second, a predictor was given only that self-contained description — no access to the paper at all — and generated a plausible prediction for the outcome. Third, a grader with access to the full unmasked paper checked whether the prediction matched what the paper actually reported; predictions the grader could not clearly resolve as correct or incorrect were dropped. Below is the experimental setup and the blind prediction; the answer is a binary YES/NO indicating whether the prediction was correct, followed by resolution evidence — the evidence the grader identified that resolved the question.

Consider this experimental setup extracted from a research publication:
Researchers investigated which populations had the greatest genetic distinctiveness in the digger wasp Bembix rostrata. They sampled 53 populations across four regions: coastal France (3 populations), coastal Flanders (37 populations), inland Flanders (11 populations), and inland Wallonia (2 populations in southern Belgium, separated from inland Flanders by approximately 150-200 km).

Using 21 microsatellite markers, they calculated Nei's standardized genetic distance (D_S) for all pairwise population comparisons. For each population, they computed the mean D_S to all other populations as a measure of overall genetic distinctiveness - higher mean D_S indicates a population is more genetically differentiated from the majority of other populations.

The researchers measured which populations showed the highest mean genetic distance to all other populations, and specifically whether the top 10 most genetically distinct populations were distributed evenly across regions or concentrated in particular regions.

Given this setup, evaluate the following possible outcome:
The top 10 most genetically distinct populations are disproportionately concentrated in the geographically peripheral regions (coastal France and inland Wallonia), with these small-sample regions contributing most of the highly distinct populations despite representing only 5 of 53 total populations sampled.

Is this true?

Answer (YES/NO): NO